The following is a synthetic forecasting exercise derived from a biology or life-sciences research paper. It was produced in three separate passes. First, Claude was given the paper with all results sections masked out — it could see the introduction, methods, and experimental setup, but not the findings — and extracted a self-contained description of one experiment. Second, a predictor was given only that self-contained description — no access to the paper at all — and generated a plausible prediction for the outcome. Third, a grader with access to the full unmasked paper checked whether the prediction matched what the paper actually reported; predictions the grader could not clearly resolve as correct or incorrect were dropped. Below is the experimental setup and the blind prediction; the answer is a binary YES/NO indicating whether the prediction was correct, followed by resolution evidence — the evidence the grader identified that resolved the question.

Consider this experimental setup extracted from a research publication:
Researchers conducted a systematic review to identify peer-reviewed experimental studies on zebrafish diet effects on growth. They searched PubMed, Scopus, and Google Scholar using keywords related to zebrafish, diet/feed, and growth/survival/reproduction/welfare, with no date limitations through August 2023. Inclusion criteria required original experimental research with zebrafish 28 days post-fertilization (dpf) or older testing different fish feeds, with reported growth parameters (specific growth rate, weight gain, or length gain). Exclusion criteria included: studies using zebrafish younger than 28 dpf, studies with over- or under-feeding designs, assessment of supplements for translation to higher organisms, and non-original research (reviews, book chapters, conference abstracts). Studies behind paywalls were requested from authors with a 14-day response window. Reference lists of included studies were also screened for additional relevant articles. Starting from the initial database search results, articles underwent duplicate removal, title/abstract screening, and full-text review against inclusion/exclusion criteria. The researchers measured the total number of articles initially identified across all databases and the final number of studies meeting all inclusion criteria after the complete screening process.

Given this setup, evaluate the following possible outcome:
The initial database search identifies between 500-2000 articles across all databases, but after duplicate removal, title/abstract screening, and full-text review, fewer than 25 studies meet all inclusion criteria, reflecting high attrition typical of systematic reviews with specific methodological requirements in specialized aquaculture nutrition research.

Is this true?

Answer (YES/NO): YES